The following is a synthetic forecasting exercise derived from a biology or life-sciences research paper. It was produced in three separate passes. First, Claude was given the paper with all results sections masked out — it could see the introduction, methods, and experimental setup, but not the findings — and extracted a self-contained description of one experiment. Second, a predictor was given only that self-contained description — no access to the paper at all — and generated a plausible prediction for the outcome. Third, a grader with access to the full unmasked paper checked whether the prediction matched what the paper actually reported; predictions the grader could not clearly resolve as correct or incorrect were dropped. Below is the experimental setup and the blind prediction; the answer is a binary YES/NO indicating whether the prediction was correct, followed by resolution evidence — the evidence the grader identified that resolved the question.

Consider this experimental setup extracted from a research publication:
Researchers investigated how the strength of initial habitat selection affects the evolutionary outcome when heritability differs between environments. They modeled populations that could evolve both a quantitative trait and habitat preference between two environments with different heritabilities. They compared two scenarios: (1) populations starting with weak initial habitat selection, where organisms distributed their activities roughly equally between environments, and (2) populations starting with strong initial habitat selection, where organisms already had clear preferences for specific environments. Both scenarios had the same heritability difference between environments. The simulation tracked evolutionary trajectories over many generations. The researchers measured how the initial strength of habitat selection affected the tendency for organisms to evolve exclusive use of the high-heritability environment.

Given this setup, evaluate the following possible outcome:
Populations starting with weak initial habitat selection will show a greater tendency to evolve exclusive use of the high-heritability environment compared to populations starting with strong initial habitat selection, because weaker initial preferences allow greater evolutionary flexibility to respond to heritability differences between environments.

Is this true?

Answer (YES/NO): YES